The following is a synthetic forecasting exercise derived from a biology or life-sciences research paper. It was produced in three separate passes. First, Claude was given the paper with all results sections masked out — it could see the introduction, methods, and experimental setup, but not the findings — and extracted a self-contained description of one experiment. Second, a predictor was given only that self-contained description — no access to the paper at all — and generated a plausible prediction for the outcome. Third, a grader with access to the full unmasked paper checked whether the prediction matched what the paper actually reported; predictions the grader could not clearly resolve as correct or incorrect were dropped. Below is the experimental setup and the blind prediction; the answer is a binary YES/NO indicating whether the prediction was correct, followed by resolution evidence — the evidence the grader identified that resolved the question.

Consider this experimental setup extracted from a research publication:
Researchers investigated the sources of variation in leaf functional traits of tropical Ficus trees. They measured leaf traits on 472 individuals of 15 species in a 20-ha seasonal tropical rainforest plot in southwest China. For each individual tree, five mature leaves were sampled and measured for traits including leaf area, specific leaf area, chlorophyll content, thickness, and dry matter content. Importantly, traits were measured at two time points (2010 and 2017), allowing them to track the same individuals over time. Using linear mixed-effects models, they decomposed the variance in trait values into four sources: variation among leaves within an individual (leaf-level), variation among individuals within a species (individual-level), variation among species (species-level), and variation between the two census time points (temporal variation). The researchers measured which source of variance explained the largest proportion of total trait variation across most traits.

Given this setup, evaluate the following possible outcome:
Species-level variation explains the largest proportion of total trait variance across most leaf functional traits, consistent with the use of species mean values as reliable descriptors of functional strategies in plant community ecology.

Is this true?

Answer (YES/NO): YES